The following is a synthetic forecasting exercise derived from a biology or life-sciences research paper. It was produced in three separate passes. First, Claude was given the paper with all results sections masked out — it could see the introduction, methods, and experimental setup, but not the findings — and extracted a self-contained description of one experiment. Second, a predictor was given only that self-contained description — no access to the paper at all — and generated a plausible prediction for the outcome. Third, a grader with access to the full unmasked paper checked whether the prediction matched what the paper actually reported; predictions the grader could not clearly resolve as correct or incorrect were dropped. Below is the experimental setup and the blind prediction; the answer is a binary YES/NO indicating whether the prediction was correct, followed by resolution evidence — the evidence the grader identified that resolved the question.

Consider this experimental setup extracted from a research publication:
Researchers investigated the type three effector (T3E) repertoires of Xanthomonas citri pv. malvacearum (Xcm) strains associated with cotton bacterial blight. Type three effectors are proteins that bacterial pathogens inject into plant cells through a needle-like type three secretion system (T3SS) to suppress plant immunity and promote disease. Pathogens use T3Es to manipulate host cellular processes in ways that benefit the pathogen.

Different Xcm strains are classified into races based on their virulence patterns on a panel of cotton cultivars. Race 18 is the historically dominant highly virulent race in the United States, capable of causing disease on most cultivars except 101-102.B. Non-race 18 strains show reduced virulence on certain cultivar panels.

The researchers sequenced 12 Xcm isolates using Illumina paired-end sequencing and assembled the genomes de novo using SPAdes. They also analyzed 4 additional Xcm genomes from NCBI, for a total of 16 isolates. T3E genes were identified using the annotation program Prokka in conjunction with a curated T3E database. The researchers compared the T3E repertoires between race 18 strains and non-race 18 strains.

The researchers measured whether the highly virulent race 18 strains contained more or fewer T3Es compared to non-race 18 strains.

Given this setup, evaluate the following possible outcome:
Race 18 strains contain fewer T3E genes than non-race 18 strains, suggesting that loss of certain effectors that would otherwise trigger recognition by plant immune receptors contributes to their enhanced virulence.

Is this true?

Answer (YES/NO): NO